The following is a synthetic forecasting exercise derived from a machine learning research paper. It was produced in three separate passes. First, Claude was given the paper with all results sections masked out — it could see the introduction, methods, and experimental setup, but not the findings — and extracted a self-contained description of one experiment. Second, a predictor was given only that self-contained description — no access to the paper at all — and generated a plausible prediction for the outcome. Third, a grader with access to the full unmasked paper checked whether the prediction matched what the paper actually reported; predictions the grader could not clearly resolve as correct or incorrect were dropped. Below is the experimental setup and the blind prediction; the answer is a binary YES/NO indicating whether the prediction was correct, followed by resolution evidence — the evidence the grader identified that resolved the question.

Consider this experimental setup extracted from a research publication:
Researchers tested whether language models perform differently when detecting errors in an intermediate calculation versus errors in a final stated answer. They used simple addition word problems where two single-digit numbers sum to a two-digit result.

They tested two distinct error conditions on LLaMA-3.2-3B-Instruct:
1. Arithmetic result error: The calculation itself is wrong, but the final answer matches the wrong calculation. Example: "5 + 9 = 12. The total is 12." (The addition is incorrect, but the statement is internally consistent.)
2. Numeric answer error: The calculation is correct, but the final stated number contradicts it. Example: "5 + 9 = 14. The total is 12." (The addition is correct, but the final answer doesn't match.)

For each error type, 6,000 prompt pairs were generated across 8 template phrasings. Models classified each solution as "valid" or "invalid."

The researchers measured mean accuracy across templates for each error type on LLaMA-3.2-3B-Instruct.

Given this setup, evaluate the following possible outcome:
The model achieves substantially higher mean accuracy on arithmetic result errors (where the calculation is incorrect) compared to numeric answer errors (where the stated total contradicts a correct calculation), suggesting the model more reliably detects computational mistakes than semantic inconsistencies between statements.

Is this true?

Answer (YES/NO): NO